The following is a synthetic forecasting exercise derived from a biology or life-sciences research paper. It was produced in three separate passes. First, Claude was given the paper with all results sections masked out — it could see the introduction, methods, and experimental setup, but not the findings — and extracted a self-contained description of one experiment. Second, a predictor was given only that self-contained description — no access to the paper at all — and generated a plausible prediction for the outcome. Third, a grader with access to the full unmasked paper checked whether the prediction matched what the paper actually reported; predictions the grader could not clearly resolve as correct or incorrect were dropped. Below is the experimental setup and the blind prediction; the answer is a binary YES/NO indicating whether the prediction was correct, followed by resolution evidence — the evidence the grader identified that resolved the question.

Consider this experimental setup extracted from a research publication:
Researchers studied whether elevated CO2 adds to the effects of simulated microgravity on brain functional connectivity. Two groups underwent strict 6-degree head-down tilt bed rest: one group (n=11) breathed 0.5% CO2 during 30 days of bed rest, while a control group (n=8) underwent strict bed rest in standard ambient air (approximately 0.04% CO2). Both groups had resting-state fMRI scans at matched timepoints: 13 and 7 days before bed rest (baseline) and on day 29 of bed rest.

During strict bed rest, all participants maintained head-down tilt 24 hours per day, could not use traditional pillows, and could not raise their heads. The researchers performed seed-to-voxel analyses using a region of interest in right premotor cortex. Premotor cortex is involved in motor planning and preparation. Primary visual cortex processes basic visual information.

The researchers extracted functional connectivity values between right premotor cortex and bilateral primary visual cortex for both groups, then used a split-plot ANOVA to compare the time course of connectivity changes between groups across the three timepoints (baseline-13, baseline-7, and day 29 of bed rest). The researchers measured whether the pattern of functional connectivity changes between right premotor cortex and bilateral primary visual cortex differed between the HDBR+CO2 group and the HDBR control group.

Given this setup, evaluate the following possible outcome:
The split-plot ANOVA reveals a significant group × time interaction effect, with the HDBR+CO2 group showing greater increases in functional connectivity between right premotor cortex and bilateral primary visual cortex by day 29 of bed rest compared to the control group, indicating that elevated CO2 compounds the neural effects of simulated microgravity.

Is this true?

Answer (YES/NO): YES